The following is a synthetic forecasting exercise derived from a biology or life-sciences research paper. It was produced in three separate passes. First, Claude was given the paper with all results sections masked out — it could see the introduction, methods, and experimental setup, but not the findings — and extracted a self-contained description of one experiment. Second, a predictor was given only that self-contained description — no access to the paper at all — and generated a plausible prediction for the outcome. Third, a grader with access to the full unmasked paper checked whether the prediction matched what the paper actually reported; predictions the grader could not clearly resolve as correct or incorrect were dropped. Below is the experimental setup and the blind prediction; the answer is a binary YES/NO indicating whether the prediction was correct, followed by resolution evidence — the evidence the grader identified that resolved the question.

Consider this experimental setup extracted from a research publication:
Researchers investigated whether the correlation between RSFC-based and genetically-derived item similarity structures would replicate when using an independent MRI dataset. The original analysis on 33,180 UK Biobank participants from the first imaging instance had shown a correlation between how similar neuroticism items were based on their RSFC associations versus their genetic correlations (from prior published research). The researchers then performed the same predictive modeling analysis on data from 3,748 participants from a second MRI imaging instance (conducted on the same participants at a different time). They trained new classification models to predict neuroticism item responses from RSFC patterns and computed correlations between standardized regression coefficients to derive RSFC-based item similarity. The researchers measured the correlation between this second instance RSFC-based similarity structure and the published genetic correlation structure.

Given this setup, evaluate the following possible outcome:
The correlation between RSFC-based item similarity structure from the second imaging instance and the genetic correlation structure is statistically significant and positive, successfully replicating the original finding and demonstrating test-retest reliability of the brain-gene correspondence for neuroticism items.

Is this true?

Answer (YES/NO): YES